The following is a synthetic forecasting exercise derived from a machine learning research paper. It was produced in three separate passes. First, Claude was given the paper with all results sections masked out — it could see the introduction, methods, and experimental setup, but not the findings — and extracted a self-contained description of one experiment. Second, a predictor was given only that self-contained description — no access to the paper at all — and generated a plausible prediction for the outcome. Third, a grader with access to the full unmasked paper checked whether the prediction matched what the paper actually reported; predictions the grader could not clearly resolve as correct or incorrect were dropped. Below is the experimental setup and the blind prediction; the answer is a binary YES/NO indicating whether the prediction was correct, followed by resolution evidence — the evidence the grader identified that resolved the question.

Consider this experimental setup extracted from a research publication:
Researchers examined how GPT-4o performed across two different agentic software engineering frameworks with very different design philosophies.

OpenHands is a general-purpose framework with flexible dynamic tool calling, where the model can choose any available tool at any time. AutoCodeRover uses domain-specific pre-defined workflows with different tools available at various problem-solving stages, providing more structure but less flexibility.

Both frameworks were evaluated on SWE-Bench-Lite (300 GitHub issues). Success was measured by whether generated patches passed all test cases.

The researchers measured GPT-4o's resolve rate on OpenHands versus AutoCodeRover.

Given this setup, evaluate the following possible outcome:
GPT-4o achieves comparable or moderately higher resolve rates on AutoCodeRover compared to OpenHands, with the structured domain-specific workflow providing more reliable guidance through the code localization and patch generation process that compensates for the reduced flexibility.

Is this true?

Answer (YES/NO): YES